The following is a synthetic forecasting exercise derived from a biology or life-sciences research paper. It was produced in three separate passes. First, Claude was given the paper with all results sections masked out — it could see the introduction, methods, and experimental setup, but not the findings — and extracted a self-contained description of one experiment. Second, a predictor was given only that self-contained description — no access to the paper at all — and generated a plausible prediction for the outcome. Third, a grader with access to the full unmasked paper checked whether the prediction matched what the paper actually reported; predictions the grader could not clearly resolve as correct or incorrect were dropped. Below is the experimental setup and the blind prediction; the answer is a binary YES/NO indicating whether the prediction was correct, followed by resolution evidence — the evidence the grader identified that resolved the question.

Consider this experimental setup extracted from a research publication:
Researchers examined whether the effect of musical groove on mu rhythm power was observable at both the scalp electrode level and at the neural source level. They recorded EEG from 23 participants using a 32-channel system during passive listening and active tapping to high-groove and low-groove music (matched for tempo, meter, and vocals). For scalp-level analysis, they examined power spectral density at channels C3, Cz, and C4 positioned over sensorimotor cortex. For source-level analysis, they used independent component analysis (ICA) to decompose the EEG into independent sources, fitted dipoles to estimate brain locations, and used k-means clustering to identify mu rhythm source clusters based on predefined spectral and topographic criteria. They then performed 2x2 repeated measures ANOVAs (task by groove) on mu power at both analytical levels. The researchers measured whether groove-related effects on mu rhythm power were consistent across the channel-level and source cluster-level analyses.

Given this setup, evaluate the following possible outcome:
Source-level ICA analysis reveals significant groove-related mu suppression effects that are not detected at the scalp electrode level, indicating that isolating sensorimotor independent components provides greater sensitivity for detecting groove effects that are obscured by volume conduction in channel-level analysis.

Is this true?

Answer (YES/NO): NO